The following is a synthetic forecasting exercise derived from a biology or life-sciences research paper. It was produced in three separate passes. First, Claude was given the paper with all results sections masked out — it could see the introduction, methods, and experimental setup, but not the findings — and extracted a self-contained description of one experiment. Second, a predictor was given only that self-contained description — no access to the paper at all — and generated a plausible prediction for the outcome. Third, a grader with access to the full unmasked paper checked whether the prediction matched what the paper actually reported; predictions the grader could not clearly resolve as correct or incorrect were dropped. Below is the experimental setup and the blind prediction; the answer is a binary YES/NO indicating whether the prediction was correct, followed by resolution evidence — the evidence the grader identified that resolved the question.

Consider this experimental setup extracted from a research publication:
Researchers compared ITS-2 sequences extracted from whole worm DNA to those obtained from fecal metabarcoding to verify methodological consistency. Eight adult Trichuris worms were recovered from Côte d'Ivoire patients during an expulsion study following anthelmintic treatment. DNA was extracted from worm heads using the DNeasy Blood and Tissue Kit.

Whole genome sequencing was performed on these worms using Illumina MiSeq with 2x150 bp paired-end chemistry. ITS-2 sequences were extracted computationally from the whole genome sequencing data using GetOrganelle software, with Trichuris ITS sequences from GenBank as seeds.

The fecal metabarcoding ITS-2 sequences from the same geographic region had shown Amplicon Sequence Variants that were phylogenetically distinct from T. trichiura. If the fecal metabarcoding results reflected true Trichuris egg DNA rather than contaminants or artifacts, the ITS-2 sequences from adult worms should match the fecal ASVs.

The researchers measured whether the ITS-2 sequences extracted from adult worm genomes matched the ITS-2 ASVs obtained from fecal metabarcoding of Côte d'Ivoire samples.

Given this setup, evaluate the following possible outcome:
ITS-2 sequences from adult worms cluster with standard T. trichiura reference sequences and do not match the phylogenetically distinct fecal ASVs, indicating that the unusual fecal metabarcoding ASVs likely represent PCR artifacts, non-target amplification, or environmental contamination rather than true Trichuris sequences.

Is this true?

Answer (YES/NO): NO